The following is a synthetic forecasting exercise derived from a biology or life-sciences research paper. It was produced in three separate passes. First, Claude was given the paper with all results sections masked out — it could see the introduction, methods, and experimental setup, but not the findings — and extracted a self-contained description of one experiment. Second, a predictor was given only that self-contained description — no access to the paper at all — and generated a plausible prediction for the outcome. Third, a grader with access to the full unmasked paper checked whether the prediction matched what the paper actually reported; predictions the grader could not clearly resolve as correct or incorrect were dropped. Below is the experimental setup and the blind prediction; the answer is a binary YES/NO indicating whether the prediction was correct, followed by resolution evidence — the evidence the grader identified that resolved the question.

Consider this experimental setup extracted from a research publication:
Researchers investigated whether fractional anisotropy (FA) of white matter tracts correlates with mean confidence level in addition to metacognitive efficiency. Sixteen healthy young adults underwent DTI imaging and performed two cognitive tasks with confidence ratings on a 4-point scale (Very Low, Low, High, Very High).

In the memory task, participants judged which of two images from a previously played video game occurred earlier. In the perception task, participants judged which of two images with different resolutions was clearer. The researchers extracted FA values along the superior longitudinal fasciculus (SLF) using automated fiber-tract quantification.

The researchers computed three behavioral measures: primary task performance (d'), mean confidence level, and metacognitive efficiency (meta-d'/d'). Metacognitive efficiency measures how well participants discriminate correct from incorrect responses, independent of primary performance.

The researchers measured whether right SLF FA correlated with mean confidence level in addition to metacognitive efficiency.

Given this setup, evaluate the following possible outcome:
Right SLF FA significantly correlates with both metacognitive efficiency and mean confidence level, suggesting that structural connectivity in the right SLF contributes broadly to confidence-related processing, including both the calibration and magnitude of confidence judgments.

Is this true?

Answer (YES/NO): NO